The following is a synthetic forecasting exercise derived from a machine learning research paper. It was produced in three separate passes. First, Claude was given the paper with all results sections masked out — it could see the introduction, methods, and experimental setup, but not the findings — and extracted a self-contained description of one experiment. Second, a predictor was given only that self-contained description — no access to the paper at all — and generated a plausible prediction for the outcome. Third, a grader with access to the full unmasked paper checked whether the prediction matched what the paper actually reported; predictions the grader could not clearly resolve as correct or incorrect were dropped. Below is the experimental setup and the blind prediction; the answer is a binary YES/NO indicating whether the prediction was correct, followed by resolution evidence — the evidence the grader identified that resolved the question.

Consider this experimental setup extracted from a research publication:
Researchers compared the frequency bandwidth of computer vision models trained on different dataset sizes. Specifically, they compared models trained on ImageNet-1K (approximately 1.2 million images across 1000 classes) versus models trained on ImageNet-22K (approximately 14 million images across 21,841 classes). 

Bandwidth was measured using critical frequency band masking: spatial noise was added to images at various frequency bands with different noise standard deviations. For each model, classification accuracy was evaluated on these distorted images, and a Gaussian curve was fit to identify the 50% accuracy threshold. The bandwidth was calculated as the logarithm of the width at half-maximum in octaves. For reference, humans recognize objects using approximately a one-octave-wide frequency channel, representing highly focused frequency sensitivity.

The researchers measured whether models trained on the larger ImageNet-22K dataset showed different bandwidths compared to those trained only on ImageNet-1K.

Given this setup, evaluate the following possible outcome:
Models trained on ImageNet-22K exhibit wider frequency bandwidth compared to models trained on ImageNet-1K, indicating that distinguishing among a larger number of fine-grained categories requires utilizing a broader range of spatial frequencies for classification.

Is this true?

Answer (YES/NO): NO